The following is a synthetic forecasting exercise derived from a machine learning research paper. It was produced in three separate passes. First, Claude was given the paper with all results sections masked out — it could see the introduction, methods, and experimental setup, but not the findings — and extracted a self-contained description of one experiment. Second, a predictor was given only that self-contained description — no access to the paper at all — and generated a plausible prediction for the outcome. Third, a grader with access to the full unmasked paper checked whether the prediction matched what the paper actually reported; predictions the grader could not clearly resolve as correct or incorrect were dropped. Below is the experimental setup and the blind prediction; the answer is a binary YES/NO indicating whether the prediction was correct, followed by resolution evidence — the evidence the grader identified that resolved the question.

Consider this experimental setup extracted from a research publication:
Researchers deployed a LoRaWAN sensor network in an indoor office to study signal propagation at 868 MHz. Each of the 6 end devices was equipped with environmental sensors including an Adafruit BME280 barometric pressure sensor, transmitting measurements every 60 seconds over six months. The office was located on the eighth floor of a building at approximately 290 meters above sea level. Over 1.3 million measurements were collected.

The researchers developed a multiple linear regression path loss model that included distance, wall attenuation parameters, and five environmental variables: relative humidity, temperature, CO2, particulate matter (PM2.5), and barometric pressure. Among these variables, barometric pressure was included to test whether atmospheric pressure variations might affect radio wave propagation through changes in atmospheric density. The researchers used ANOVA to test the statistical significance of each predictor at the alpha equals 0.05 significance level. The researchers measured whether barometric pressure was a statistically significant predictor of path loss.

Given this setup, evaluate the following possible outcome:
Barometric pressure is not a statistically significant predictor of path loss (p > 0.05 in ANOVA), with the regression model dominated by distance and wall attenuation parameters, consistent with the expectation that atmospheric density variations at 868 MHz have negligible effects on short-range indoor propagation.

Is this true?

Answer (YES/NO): NO